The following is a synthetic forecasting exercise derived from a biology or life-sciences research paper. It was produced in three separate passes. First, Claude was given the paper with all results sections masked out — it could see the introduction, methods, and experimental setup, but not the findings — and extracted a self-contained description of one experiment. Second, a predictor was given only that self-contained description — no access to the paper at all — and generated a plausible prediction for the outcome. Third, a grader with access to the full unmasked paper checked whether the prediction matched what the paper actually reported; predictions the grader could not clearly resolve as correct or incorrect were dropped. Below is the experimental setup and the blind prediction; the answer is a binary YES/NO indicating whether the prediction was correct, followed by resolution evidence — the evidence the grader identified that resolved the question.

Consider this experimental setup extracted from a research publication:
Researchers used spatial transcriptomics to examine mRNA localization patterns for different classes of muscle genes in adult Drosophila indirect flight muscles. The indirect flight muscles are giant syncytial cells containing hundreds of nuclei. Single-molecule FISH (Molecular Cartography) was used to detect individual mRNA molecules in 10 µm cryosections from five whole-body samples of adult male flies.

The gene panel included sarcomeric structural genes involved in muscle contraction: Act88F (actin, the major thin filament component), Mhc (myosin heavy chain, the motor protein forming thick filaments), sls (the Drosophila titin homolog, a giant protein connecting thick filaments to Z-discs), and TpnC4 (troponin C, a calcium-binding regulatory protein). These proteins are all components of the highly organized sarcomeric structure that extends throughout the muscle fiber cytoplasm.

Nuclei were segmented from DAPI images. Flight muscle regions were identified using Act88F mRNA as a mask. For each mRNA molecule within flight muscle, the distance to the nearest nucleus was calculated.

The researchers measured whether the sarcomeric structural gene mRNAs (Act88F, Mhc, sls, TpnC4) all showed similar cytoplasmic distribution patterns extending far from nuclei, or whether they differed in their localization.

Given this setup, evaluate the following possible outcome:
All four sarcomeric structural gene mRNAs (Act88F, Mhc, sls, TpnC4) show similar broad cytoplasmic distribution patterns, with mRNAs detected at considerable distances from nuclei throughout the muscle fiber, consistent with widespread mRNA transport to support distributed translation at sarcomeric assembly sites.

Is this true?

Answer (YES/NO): NO